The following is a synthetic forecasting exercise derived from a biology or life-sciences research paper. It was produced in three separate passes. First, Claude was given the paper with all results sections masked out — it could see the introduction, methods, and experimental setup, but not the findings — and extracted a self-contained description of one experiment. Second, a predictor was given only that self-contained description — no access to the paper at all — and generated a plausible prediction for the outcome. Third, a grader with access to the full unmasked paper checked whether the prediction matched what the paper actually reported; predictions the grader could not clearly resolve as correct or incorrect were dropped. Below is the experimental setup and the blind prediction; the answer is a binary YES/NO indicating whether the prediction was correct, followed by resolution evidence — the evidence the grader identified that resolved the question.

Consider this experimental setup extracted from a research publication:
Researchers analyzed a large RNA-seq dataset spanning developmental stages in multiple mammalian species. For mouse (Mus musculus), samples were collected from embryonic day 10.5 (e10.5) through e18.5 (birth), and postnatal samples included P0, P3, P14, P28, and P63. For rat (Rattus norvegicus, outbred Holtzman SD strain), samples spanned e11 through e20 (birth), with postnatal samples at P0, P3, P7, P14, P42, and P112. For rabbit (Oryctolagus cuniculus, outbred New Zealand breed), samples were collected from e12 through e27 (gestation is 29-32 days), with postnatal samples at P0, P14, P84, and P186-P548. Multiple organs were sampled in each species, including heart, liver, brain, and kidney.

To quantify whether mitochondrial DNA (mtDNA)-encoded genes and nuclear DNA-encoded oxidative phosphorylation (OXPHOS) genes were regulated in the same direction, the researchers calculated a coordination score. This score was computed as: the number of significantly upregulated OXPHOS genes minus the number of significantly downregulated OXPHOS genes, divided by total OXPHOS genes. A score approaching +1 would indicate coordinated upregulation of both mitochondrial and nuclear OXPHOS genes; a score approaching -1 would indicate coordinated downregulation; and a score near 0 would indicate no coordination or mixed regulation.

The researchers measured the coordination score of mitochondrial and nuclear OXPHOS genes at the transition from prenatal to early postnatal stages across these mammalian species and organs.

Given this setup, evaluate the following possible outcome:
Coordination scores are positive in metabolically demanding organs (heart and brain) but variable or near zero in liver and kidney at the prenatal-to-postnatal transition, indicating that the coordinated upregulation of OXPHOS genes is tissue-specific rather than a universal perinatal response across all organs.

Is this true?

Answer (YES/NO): NO